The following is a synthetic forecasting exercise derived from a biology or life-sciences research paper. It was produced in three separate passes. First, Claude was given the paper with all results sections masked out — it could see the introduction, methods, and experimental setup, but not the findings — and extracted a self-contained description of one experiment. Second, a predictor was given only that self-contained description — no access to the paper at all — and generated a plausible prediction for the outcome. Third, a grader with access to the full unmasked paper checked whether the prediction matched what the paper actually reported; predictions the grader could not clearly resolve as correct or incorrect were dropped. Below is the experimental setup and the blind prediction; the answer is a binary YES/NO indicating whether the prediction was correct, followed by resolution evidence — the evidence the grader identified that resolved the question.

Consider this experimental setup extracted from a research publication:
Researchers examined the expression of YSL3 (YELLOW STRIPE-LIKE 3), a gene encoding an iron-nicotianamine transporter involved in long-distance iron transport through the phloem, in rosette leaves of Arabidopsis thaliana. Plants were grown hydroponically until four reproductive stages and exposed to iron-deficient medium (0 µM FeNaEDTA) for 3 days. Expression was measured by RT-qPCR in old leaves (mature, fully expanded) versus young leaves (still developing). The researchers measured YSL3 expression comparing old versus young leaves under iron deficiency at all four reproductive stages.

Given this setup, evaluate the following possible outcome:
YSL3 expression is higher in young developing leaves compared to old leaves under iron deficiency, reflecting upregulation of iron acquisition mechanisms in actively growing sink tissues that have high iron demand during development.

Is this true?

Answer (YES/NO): NO